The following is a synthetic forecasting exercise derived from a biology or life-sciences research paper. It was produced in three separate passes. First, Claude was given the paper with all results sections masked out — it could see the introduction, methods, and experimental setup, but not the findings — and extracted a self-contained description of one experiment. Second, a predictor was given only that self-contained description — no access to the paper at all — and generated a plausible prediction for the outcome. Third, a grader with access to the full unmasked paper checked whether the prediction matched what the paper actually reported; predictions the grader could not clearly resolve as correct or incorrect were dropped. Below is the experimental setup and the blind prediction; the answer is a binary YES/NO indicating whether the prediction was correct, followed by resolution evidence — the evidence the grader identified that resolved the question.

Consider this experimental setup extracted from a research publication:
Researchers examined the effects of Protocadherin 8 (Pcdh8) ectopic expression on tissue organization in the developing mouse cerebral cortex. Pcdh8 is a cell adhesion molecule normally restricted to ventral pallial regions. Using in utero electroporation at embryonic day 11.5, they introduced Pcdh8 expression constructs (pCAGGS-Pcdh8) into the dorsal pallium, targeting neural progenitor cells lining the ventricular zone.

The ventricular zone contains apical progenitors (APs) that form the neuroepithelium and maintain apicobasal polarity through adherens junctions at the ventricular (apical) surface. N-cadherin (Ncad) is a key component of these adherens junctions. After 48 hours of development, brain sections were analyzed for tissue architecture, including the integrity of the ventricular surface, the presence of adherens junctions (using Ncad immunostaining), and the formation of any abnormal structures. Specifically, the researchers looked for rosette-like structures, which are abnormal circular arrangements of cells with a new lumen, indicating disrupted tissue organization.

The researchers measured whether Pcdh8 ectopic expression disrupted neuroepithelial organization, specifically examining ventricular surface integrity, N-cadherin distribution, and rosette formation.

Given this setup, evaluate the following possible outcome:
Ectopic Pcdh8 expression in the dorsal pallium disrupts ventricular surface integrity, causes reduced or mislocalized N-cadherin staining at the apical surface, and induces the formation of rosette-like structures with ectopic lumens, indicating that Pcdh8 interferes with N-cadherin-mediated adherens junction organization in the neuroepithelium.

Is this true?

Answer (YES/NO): YES